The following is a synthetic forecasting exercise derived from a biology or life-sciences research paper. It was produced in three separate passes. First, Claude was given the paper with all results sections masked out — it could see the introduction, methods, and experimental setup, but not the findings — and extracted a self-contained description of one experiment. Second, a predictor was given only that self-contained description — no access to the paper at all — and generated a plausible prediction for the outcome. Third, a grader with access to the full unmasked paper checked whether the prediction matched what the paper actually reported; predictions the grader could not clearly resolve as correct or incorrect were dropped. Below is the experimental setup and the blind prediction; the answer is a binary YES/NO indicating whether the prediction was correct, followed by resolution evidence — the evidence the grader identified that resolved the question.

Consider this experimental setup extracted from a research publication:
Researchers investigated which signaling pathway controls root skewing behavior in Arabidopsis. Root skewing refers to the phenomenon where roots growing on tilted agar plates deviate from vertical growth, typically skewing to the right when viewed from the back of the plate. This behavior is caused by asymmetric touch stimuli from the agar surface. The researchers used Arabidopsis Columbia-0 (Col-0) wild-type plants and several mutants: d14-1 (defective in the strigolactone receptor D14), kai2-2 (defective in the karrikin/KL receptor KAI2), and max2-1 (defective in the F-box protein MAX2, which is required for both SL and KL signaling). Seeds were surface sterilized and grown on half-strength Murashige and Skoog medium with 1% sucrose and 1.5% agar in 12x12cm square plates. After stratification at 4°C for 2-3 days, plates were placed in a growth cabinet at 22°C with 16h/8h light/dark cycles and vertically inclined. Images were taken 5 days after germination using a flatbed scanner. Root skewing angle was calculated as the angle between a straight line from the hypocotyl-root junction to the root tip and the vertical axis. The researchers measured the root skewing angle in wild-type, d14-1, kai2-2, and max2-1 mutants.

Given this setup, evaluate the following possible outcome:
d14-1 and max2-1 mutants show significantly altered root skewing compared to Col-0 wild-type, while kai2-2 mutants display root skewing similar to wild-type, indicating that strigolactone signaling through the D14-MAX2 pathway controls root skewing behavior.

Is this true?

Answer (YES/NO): NO